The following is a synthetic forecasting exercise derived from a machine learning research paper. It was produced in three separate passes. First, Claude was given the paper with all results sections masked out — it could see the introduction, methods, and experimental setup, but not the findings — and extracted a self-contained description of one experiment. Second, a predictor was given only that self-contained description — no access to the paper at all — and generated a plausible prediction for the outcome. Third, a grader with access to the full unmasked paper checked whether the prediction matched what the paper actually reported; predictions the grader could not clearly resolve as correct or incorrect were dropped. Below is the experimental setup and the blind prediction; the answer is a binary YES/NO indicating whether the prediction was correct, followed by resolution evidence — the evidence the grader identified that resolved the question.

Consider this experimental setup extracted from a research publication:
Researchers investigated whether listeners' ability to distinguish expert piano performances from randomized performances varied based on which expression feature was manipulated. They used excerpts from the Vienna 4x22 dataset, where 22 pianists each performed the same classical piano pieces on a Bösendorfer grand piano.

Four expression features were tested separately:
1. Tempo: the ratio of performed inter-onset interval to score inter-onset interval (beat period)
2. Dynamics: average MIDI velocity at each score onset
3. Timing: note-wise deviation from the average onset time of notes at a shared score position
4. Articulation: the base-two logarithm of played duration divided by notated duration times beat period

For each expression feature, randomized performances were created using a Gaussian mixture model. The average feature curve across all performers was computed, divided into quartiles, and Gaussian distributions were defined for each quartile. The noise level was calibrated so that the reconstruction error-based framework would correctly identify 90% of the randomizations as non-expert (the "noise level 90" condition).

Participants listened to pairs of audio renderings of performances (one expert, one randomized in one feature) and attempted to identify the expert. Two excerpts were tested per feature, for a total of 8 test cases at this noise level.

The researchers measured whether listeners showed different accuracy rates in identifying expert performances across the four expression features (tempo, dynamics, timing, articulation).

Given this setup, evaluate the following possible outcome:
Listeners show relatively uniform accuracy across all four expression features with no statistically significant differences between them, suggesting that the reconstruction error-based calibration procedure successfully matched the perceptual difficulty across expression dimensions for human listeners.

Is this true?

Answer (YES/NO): NO